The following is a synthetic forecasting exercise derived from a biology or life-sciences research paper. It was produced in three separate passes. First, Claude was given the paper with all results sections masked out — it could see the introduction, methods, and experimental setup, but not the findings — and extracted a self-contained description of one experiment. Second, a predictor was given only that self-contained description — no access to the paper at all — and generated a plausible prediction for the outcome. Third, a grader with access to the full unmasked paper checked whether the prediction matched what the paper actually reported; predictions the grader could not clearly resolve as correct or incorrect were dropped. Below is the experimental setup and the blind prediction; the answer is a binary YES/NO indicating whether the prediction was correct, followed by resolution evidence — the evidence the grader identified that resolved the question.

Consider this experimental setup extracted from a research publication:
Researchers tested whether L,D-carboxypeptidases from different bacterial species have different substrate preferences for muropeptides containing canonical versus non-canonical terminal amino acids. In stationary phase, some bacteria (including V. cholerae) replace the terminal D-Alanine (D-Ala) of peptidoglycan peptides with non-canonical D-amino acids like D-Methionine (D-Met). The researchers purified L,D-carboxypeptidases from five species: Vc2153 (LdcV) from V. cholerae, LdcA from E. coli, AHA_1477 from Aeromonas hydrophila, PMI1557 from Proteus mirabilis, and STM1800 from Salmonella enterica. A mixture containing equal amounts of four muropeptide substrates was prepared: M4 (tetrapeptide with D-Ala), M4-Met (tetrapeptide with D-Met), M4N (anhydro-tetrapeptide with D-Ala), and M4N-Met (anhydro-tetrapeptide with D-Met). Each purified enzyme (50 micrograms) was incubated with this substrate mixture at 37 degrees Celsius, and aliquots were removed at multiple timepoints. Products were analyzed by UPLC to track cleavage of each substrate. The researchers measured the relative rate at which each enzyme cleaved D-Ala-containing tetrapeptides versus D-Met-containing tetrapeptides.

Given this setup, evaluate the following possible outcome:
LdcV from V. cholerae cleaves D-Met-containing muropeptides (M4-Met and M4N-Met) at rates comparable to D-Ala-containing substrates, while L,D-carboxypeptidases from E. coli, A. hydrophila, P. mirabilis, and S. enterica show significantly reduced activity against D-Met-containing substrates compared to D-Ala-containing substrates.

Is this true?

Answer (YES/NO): NO